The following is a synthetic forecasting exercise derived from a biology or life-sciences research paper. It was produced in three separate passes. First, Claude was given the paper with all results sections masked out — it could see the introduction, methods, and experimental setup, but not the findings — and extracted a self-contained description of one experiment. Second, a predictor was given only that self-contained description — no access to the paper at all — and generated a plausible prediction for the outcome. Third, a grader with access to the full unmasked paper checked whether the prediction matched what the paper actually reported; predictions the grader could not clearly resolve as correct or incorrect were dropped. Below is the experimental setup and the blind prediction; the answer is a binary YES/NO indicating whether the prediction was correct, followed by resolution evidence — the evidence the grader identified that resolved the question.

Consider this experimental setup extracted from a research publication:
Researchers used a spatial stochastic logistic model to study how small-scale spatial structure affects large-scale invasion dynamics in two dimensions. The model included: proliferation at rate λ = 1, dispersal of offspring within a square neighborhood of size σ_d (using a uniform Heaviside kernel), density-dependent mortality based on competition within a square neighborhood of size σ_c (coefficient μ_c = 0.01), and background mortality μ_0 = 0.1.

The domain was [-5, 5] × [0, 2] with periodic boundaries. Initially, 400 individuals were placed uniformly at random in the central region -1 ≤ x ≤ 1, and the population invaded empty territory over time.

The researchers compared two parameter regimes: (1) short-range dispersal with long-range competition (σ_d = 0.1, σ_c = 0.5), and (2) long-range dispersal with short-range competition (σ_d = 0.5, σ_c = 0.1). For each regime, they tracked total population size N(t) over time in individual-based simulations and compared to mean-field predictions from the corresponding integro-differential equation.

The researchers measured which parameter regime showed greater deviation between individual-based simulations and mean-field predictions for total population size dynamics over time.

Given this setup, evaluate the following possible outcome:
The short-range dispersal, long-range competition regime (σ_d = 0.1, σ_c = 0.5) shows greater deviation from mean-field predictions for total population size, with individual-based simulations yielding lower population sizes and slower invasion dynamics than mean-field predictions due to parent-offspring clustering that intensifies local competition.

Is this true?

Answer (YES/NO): YES